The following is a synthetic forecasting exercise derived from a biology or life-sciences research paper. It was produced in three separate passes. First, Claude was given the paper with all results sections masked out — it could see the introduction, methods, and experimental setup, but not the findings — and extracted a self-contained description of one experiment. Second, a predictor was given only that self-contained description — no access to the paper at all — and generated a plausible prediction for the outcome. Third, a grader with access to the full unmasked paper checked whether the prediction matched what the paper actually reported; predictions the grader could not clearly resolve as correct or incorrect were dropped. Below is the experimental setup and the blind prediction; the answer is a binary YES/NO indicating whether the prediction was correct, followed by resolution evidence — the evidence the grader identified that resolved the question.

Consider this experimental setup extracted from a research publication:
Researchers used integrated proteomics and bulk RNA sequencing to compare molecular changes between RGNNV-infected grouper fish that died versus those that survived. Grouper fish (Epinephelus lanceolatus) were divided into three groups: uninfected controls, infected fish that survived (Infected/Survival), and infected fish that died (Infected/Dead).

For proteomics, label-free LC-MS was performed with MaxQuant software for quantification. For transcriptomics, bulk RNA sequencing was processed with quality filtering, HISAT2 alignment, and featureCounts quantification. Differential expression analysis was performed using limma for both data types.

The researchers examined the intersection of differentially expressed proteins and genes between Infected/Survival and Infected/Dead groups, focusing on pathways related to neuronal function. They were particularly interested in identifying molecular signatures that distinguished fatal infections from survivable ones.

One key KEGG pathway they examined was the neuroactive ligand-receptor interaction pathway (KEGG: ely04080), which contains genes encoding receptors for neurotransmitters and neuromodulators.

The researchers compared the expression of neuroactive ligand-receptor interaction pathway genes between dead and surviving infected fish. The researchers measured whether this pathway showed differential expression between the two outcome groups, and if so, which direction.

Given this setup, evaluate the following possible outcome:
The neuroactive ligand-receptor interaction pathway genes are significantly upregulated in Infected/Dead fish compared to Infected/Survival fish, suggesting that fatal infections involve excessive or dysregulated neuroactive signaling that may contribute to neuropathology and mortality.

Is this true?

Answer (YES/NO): NO